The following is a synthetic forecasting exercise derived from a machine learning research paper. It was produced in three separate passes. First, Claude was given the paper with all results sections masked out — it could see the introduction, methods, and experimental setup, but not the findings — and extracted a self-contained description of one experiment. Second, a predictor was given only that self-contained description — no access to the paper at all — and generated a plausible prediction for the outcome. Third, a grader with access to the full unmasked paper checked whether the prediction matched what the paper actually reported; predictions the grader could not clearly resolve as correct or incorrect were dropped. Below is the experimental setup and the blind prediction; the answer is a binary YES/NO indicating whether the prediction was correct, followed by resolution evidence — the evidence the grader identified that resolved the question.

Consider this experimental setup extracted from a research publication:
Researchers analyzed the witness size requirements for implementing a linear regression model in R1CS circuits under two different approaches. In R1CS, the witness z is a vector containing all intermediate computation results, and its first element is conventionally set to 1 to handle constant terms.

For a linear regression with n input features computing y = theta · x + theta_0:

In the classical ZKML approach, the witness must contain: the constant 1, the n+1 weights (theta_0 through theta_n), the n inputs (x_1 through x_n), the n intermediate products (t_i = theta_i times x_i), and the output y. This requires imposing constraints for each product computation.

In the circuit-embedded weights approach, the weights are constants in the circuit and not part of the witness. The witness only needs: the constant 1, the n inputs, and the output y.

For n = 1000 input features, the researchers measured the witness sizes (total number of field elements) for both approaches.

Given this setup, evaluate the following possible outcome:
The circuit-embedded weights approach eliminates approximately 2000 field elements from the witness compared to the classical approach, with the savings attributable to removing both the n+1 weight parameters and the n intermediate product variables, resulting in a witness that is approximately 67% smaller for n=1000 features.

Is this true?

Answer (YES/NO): YES